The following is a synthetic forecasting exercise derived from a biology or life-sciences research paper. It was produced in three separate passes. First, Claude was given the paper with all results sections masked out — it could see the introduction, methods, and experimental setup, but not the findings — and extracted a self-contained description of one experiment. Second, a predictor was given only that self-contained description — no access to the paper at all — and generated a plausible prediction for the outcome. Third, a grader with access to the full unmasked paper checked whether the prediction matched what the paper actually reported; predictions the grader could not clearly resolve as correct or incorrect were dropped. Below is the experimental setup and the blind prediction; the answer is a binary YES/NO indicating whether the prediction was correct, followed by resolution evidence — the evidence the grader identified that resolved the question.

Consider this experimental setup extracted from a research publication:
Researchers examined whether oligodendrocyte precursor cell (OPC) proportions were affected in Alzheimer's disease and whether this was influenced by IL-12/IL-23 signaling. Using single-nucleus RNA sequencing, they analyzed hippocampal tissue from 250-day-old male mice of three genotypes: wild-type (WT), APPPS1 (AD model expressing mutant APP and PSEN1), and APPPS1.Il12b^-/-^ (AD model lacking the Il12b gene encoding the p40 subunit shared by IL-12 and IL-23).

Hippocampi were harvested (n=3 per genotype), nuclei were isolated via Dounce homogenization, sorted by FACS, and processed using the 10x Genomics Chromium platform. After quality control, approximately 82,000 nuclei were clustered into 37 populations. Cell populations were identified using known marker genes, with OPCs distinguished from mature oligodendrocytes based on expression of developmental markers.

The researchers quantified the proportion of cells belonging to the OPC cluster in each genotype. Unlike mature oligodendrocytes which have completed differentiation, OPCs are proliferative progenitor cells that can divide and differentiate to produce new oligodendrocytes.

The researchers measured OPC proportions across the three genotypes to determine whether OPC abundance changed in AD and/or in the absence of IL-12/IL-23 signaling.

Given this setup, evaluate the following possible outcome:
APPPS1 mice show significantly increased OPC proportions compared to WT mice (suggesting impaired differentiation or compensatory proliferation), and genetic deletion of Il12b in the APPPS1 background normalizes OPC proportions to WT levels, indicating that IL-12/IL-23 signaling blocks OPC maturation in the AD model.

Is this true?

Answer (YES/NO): NO